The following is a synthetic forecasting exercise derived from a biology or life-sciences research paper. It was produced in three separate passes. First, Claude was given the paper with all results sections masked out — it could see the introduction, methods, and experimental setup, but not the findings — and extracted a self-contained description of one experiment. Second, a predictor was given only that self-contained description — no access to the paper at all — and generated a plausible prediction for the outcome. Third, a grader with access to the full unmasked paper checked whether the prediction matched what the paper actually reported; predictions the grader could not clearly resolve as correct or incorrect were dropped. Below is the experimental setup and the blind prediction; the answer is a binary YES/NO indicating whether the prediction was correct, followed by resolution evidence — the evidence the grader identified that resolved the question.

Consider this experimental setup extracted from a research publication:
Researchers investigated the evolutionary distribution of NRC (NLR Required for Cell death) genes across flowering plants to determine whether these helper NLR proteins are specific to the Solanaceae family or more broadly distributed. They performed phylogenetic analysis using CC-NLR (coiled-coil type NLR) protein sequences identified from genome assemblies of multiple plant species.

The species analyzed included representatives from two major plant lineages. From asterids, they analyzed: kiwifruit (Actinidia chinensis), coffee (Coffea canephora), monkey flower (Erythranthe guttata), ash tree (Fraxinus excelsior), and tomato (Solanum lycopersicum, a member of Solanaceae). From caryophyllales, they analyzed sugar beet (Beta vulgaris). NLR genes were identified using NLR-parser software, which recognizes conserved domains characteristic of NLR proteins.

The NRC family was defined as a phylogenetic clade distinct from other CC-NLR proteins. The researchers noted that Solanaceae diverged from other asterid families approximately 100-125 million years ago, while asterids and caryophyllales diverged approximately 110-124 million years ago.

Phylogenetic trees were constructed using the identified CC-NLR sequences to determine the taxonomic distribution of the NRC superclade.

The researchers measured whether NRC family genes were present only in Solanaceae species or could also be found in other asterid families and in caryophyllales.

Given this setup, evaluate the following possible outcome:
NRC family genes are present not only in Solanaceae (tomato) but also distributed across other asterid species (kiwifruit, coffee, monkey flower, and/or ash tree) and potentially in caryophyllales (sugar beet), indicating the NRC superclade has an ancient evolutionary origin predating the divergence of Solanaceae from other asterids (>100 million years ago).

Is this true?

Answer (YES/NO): YES